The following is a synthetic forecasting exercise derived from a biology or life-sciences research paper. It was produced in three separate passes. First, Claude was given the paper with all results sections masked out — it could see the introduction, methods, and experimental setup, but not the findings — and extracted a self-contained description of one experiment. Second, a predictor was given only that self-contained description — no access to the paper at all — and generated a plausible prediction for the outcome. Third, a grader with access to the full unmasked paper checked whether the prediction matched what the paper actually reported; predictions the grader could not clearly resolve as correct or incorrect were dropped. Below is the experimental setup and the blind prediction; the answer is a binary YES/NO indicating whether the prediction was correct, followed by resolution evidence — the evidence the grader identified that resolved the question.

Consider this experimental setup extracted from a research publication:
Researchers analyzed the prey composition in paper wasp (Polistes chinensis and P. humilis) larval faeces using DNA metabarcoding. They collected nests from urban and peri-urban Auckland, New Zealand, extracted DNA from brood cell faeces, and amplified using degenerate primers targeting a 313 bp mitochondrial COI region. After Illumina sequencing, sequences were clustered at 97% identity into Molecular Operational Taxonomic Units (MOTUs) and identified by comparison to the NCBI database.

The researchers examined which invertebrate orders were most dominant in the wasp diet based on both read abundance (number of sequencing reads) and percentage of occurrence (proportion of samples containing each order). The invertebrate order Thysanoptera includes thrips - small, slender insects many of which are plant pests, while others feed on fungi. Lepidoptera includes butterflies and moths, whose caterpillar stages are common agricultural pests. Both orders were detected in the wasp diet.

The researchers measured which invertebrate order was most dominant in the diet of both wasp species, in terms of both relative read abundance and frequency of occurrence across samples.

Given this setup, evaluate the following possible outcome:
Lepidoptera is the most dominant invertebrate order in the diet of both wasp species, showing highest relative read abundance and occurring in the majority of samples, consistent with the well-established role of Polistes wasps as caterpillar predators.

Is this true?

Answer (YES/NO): NO